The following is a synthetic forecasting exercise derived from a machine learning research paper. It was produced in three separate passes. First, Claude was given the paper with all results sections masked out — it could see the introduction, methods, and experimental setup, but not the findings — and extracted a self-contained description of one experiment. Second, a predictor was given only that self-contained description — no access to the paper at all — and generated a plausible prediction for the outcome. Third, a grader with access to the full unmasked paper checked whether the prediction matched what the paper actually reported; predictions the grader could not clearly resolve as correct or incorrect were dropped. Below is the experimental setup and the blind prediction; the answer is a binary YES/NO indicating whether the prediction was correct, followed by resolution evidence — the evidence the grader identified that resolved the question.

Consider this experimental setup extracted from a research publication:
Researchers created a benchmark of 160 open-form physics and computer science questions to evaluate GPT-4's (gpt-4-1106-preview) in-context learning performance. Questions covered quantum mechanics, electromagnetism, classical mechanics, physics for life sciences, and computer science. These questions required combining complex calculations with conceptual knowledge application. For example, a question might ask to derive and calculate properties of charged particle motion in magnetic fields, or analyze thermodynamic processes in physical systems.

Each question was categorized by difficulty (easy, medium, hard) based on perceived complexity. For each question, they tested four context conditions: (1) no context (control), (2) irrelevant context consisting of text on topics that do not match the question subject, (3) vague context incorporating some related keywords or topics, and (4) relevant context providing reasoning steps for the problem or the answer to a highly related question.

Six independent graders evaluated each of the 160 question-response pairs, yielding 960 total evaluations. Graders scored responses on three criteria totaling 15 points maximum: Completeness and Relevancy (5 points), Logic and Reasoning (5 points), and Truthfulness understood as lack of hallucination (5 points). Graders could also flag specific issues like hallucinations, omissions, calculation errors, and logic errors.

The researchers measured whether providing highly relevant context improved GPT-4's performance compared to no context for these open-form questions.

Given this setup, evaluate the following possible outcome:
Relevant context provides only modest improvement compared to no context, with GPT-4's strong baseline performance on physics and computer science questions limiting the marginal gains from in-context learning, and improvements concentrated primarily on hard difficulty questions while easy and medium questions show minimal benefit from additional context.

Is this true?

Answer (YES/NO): NO